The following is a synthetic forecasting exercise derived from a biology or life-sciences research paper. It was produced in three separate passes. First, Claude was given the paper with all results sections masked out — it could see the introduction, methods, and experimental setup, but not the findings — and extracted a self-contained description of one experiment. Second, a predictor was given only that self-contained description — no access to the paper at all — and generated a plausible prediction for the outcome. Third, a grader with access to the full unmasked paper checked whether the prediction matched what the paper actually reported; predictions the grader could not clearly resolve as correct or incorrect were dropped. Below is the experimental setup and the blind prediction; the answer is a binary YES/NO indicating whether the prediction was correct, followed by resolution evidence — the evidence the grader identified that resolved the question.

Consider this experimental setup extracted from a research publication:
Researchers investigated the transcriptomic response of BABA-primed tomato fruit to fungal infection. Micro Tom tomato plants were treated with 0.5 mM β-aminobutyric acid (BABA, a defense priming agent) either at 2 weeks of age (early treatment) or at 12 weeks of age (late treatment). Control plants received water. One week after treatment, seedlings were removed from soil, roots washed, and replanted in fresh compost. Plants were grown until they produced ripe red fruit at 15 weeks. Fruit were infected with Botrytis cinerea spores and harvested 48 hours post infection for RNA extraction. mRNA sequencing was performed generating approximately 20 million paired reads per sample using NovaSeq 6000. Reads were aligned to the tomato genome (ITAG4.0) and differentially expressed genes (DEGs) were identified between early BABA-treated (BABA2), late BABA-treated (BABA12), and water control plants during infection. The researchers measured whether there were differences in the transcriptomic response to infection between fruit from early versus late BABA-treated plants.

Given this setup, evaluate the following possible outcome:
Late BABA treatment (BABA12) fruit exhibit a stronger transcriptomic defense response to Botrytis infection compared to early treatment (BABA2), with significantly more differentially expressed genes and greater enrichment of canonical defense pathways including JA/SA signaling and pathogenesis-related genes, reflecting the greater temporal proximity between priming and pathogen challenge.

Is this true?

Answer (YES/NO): NO